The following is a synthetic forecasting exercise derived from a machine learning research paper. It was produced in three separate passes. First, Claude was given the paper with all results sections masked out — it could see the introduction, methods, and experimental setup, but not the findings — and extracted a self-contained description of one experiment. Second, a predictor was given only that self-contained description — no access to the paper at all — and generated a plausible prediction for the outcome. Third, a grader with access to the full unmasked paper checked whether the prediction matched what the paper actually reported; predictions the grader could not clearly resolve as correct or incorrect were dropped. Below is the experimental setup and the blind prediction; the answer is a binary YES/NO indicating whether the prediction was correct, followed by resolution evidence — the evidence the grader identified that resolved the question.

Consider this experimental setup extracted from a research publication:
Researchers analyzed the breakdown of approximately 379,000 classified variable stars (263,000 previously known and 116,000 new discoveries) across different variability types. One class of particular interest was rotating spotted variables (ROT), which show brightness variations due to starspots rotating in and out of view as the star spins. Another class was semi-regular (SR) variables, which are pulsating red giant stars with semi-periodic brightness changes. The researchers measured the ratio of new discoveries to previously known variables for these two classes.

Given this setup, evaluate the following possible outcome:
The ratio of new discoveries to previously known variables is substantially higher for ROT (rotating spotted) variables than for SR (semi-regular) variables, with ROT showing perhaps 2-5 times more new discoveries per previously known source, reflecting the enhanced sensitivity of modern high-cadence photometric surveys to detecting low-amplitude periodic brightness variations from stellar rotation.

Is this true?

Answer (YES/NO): YES